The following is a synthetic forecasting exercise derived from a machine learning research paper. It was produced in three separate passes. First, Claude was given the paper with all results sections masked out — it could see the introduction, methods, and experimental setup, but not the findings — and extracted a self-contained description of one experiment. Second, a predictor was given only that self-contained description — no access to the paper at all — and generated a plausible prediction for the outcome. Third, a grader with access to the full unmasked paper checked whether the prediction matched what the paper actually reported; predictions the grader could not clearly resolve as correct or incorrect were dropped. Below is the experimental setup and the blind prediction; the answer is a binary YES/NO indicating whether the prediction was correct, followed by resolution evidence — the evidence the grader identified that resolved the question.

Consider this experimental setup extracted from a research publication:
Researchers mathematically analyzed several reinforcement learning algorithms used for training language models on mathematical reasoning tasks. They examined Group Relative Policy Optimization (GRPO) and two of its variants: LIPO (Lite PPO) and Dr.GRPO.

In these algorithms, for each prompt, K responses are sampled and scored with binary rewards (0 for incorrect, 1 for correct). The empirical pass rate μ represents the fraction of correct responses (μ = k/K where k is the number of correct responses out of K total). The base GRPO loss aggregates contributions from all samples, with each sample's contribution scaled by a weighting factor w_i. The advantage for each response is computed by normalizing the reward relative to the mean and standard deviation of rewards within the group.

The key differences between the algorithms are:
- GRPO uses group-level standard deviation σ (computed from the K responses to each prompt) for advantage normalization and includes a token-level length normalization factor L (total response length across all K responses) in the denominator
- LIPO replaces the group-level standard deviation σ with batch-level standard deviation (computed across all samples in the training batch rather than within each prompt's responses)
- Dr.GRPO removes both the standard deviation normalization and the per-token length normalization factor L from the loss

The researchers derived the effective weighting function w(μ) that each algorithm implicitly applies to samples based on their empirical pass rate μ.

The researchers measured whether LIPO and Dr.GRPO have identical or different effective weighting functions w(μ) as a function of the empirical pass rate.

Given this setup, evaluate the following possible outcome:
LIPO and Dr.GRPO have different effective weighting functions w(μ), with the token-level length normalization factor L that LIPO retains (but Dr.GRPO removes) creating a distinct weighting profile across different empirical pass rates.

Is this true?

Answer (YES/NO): NO